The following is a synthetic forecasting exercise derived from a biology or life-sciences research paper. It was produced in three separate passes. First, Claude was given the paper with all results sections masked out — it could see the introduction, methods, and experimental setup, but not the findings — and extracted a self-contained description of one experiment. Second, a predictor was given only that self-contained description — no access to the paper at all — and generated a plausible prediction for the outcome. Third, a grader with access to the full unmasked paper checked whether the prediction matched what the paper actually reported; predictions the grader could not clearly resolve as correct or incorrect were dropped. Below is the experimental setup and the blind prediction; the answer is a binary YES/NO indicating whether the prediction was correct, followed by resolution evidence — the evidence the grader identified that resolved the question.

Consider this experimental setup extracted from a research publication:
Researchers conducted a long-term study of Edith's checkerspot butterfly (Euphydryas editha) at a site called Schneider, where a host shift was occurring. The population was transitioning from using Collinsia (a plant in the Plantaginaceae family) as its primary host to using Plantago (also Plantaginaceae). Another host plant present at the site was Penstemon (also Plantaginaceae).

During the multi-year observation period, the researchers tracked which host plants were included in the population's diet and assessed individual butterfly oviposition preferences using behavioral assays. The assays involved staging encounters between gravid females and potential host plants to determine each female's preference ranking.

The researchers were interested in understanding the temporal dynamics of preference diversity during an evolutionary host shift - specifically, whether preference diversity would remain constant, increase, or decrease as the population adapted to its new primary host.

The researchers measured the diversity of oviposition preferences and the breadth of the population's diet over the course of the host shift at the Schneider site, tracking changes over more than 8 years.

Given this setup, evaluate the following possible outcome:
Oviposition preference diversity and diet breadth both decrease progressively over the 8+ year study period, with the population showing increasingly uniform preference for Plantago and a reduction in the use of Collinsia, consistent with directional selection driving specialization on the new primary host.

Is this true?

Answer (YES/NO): NO